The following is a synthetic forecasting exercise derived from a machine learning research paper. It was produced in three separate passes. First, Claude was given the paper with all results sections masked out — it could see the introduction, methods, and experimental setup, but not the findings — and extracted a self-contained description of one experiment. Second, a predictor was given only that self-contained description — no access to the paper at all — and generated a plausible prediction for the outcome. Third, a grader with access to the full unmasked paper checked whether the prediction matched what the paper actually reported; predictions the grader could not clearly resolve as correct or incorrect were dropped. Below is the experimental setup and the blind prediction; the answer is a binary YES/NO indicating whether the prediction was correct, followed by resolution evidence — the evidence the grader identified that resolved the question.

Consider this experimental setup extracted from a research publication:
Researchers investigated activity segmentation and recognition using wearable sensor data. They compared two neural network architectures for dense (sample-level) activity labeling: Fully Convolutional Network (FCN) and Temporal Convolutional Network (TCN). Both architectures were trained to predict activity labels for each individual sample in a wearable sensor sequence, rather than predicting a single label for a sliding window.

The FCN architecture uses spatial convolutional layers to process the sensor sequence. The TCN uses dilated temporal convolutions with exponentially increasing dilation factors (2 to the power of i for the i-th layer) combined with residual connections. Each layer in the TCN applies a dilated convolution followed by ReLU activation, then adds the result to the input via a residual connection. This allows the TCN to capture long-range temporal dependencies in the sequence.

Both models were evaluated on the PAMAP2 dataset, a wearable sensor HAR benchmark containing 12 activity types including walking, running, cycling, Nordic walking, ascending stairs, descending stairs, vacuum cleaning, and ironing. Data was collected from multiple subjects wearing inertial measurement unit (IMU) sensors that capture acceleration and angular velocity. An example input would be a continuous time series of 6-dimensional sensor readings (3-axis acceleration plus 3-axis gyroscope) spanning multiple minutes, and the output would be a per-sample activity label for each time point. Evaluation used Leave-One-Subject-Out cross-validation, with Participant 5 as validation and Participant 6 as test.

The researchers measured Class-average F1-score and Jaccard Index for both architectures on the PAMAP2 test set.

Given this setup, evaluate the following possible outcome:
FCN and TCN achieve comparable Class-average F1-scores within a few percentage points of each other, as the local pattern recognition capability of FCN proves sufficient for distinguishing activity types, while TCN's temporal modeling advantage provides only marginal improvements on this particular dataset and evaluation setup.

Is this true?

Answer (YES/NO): NO